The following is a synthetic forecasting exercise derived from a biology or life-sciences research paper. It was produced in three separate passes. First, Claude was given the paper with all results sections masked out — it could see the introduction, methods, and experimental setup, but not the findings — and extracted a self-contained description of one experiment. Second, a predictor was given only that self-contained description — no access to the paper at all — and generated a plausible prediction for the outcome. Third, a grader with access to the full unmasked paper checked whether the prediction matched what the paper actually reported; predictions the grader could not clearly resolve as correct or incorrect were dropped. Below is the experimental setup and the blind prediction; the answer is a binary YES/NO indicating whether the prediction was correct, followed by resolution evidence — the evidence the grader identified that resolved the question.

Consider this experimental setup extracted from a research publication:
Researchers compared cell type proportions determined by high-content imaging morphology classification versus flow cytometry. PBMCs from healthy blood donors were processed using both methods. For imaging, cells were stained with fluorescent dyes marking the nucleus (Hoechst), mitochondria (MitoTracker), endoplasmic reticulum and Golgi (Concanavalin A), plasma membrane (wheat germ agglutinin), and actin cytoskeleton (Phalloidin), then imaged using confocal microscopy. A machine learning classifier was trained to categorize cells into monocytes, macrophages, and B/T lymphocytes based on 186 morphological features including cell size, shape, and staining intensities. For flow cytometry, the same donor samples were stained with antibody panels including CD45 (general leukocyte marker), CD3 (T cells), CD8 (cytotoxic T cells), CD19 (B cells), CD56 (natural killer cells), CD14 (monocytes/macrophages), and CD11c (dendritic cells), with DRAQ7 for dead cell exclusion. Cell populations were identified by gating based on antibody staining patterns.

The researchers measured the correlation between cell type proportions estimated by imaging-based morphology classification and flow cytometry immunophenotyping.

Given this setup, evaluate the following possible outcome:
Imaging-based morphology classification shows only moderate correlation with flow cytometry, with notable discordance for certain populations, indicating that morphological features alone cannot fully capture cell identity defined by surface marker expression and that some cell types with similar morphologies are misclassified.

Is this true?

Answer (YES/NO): YES